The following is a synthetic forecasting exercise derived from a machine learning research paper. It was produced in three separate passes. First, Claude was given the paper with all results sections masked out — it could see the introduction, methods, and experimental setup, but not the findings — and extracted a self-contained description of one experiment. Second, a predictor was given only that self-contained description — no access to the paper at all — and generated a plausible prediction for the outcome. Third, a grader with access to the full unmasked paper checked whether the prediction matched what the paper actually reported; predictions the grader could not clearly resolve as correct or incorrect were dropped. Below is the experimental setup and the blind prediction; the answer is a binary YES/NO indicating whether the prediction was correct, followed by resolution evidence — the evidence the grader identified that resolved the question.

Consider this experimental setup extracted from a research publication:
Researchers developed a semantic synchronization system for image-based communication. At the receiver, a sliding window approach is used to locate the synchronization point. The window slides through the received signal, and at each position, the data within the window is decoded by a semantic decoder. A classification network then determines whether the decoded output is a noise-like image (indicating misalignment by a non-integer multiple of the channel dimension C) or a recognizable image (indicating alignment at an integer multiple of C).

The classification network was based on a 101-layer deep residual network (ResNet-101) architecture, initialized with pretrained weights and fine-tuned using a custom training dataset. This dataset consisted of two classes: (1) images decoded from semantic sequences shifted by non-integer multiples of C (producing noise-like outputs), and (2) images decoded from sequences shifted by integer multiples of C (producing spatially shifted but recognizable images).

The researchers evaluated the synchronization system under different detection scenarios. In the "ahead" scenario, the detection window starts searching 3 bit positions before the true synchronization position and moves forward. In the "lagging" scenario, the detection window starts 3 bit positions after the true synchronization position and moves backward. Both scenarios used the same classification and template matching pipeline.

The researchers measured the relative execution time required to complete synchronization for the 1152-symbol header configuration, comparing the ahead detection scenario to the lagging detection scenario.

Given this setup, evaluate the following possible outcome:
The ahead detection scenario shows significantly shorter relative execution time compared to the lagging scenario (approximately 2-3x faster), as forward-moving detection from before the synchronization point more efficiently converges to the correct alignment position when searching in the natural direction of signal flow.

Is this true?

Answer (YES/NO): NO